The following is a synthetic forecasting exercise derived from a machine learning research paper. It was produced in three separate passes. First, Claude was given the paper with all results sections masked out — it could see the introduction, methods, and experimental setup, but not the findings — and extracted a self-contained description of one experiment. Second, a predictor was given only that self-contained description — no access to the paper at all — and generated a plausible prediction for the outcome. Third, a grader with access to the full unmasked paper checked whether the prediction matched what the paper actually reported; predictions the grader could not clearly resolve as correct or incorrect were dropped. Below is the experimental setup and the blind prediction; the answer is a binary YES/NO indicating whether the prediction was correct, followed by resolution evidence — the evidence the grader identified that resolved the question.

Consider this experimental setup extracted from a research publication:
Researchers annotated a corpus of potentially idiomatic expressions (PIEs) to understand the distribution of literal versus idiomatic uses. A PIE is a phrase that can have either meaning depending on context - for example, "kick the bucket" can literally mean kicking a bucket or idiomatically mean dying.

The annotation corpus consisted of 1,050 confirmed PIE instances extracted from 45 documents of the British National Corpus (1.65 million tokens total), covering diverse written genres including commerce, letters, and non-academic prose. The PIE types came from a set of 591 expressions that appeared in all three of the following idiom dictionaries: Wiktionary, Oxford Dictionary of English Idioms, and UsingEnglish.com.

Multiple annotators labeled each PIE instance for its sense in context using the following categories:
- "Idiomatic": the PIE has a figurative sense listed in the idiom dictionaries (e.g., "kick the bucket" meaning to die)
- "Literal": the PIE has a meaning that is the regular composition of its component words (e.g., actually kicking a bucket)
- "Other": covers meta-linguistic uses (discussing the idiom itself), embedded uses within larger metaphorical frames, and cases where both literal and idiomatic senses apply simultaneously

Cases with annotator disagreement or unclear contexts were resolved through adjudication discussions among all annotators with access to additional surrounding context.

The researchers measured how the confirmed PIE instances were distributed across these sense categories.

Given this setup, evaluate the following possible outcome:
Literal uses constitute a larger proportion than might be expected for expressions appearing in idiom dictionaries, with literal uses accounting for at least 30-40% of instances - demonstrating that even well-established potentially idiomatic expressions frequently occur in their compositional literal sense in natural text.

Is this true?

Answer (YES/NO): YES